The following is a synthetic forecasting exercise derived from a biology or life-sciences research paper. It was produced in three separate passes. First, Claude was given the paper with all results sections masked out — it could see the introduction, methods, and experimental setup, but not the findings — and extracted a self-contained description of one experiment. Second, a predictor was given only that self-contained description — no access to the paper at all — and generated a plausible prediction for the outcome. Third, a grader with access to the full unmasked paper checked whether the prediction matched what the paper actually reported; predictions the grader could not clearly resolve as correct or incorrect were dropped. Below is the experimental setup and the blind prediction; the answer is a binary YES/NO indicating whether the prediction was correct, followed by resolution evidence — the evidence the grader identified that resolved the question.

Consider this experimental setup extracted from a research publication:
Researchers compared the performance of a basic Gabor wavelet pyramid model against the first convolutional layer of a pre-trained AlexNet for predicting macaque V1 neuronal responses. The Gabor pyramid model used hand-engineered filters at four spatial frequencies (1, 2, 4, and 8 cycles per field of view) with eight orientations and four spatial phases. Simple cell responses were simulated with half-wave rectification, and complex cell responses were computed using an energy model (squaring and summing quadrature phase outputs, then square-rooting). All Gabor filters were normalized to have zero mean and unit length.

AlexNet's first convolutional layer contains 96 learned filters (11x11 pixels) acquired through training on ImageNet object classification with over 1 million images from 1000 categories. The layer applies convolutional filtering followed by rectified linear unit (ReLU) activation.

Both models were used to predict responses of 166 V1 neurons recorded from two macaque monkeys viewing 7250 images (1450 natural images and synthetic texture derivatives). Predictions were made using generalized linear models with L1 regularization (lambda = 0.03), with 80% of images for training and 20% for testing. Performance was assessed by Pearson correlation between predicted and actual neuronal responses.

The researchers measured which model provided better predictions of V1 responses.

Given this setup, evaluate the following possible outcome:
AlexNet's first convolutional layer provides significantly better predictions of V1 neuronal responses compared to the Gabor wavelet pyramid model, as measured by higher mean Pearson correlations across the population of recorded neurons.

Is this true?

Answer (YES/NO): NO